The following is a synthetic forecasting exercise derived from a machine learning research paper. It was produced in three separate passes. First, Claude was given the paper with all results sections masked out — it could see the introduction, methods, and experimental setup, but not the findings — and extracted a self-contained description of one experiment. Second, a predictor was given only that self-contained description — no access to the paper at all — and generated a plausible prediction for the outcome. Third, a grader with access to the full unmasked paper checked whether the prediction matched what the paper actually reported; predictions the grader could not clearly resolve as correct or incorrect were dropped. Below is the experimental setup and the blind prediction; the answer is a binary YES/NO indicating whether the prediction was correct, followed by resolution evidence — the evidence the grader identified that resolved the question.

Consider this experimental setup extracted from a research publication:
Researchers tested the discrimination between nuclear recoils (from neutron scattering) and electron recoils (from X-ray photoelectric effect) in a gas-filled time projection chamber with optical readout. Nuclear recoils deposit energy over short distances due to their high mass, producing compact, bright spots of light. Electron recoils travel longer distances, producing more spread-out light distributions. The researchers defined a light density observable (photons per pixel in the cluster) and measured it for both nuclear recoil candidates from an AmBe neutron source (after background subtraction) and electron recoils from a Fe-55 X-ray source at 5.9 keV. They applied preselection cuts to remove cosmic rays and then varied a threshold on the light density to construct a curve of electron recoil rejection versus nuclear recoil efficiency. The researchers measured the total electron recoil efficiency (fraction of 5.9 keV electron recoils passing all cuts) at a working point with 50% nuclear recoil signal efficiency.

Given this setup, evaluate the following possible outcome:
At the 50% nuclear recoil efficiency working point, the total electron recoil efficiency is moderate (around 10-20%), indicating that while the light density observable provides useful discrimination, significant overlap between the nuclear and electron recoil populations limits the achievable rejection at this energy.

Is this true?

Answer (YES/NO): NO